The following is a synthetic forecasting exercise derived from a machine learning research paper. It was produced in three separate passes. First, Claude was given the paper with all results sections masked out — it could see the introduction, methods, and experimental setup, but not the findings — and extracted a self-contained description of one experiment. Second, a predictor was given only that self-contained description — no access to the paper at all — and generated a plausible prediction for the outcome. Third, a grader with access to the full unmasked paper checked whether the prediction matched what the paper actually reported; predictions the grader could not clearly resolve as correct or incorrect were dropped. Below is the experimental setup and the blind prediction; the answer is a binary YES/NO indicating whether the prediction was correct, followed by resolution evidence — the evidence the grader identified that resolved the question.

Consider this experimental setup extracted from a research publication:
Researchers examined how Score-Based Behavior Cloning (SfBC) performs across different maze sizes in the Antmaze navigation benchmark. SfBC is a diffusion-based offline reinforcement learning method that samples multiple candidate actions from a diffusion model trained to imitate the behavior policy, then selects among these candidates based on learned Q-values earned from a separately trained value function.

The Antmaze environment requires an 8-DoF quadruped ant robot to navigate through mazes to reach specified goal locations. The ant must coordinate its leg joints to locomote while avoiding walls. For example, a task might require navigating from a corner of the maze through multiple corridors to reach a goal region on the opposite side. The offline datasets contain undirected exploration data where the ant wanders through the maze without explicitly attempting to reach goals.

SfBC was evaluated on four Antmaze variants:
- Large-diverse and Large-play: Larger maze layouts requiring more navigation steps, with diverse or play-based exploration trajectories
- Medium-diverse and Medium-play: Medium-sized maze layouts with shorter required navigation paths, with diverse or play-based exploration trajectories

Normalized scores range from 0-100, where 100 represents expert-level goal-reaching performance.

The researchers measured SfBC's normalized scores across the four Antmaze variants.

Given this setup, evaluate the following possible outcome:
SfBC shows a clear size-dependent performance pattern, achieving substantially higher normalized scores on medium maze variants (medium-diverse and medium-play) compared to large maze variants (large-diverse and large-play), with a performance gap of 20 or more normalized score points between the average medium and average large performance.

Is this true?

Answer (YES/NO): YES